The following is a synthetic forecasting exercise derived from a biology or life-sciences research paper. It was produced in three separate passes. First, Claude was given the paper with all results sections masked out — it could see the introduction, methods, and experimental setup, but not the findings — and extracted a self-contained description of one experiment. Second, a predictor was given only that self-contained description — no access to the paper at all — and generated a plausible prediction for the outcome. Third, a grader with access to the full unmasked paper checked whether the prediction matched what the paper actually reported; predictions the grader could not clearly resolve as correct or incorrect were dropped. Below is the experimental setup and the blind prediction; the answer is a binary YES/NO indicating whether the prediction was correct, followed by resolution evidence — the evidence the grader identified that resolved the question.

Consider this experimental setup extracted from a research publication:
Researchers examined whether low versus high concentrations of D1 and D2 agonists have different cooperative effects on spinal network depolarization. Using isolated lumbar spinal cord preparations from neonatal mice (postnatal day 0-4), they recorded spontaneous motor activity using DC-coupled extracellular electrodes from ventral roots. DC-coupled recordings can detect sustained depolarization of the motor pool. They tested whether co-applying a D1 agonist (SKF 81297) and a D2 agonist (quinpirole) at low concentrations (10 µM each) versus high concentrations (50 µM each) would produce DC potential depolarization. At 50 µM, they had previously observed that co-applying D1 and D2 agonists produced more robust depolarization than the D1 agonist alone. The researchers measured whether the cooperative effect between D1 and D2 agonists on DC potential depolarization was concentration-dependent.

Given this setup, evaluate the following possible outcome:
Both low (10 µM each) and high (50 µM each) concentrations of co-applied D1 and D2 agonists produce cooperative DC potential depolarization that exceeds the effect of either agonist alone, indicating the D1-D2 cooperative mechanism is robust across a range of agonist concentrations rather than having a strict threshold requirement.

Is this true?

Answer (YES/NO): NO